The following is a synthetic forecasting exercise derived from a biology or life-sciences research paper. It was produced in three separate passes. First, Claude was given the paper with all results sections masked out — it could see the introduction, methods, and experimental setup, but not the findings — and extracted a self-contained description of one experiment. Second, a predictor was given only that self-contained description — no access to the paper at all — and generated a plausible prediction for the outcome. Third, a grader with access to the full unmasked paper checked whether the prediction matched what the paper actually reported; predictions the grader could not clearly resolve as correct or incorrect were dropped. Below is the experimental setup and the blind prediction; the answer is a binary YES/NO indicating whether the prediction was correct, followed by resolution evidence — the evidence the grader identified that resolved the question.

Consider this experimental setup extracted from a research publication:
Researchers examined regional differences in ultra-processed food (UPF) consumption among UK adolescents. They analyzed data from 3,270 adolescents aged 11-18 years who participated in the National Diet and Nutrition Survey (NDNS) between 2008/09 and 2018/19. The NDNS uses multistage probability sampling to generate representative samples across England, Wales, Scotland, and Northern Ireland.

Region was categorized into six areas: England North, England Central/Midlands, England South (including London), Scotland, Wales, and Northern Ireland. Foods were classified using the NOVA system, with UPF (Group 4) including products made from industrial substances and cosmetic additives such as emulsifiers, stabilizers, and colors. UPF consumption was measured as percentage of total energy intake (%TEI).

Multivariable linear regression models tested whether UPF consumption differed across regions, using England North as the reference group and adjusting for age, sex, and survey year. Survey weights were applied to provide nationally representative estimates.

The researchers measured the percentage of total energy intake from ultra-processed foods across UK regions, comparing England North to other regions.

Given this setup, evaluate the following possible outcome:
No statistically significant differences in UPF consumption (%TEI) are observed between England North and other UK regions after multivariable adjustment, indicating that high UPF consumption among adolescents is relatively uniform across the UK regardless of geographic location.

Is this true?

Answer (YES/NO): NO